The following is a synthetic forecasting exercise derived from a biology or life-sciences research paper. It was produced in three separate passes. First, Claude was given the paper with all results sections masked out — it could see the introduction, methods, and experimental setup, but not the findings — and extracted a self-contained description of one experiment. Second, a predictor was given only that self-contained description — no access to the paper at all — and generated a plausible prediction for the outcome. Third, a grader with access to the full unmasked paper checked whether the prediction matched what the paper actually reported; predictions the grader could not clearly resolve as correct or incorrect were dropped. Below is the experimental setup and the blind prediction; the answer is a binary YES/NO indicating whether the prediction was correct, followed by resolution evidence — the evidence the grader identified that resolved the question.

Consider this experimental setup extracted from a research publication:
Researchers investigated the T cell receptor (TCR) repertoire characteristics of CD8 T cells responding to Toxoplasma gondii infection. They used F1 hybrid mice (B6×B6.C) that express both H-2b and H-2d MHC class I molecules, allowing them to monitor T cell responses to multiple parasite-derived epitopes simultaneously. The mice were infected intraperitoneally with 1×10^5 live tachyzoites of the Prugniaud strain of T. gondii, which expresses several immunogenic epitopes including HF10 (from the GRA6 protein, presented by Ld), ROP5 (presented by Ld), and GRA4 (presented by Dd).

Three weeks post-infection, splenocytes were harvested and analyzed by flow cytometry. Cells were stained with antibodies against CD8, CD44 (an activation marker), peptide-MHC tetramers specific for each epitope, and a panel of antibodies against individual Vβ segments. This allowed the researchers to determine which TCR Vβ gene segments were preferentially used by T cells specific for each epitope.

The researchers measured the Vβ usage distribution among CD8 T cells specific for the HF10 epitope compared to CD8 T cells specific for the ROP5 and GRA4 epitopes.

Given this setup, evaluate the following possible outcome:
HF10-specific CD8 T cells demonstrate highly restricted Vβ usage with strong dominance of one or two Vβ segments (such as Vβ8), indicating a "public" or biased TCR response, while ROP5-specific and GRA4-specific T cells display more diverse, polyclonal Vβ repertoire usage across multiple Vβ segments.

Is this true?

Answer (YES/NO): NO